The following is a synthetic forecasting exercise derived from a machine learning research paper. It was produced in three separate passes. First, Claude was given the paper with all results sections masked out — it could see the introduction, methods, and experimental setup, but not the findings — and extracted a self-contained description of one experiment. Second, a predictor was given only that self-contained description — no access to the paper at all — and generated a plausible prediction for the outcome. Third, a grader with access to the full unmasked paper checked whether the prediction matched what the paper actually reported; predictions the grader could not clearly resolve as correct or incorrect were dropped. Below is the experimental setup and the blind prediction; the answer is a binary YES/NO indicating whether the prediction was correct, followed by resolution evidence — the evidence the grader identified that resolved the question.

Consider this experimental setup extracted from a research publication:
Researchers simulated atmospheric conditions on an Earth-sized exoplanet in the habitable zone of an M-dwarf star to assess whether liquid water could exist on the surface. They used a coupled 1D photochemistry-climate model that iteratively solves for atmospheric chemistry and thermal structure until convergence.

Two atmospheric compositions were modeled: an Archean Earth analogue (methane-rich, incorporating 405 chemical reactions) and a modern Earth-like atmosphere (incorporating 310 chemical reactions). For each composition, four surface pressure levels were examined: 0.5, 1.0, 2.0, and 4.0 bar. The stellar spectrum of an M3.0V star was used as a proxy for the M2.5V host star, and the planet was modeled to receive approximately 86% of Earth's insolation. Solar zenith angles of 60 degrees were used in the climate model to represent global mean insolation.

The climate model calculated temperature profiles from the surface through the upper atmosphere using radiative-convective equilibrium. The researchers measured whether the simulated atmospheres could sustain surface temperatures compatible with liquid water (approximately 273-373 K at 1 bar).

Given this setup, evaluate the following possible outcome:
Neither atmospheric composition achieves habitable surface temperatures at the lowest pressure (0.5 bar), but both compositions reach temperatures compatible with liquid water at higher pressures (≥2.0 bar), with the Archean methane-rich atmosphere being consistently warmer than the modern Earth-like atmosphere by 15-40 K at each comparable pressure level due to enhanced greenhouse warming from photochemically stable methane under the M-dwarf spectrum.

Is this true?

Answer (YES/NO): NO